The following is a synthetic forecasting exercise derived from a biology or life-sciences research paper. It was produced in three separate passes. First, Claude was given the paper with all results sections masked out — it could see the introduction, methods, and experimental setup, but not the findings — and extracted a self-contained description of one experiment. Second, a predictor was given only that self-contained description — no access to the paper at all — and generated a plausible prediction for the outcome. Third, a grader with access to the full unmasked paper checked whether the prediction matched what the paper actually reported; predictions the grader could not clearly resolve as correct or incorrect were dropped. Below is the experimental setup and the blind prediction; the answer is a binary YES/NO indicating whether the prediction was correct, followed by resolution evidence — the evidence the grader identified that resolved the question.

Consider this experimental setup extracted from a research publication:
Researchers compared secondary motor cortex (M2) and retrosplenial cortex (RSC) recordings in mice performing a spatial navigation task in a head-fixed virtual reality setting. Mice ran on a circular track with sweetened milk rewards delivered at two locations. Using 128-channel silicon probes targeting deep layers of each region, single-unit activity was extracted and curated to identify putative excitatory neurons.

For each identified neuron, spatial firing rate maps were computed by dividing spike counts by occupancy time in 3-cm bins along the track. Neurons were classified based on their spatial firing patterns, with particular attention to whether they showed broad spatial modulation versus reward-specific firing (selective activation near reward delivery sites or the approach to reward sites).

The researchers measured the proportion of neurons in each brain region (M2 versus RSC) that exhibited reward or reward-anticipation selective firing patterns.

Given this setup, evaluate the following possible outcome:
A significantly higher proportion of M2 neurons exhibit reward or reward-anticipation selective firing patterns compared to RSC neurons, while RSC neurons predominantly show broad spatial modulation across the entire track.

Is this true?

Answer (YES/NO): YES